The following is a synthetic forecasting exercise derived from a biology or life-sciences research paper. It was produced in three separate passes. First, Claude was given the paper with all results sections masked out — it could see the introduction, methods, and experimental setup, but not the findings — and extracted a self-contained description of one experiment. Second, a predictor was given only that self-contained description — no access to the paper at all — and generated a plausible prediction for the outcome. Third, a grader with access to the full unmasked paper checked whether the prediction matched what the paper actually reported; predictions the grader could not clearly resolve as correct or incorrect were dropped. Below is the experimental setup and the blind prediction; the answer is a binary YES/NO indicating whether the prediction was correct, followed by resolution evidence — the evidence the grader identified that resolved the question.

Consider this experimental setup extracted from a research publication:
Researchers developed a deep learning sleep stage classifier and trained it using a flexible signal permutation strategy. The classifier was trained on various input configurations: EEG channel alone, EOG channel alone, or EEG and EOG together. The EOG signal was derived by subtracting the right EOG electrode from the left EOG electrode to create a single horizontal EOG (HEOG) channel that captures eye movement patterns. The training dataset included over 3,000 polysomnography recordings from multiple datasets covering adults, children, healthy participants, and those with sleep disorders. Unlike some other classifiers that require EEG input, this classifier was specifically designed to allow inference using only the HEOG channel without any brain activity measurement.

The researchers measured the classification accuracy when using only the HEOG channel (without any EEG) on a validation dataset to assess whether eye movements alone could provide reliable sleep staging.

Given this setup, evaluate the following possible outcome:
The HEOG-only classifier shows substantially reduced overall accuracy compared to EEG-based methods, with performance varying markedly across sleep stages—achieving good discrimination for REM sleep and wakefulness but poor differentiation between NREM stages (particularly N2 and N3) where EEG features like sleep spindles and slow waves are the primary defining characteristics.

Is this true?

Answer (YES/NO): NO